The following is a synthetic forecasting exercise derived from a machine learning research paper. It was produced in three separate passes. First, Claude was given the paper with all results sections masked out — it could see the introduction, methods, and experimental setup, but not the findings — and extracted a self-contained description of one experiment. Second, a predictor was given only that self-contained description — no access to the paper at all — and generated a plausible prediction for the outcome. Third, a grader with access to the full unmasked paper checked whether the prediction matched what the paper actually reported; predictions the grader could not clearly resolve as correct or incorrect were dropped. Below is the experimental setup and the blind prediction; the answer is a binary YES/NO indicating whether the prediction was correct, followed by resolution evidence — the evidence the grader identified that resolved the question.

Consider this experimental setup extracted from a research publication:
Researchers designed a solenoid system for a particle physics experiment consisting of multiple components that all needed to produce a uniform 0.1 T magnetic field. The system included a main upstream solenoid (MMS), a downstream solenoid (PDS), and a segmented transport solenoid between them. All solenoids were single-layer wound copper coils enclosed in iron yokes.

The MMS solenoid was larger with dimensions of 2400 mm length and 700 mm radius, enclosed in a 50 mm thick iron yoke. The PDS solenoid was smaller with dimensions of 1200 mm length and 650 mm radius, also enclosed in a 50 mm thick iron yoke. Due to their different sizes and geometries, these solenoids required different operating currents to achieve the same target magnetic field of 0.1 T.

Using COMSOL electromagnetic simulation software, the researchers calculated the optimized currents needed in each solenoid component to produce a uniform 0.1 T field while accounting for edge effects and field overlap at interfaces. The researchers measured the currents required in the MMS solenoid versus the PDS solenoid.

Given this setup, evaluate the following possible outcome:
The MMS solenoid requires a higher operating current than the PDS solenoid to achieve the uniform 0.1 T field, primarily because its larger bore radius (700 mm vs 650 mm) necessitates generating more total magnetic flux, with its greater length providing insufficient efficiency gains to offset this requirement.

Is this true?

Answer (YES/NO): YES